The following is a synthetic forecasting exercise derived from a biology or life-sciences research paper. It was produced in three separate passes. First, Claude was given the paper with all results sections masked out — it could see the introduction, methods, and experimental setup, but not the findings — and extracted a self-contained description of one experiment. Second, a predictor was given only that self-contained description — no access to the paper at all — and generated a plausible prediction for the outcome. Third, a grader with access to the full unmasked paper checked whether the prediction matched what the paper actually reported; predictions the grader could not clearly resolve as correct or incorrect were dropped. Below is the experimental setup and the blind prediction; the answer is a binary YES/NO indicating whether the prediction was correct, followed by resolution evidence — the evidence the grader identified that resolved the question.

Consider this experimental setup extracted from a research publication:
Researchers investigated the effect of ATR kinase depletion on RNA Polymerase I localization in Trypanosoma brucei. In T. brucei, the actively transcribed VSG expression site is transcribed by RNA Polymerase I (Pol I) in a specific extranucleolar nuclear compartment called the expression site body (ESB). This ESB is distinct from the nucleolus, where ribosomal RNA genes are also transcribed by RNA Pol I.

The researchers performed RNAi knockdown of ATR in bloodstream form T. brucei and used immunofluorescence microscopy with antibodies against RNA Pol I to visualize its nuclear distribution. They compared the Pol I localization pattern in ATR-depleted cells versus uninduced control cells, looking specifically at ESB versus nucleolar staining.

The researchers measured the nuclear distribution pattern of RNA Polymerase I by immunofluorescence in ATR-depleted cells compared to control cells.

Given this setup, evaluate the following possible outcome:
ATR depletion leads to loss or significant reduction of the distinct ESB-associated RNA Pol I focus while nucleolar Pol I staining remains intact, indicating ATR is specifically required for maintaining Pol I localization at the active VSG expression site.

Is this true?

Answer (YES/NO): NO